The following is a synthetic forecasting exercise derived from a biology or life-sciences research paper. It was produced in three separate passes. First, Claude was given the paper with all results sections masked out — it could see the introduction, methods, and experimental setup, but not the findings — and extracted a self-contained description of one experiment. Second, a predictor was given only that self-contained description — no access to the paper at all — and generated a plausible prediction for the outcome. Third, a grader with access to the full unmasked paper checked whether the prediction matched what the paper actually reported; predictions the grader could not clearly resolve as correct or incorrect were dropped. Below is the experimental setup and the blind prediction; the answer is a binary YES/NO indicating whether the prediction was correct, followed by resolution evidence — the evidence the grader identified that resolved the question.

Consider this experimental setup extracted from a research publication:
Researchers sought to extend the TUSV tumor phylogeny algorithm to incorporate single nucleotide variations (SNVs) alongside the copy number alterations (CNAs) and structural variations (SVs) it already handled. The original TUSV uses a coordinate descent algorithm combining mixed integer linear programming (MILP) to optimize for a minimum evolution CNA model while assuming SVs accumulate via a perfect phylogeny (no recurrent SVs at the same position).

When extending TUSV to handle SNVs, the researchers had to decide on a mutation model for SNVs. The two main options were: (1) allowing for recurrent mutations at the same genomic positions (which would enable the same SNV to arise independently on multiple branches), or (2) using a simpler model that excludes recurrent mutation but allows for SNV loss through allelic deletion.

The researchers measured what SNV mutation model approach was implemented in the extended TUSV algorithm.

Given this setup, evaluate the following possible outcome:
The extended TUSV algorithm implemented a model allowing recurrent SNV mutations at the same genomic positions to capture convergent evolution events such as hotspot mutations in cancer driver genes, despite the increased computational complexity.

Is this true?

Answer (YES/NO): NO